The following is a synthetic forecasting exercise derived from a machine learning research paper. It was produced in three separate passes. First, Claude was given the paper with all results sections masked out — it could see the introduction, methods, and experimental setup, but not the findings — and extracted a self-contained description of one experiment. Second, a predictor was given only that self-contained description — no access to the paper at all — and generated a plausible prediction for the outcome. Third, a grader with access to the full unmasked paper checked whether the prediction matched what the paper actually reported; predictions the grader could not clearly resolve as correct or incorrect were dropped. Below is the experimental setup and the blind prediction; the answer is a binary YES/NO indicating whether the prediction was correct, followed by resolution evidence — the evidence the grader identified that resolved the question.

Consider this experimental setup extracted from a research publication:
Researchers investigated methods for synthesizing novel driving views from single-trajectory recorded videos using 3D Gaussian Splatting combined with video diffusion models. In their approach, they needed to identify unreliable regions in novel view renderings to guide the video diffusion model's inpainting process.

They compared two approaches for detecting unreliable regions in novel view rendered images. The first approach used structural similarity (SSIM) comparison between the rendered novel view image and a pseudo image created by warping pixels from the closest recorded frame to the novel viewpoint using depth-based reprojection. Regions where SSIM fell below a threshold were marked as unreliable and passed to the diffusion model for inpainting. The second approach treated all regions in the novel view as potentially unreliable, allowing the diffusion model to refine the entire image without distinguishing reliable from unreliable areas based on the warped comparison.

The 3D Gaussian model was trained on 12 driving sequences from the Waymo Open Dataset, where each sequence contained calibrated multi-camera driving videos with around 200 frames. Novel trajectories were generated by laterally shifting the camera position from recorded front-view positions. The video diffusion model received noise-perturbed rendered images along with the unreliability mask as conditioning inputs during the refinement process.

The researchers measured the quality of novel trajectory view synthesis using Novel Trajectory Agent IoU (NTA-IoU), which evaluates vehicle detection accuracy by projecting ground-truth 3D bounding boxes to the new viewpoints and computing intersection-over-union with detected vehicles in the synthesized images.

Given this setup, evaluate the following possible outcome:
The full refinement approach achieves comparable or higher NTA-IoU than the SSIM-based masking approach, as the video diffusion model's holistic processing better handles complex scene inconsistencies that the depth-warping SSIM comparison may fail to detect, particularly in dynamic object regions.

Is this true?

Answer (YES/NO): NO